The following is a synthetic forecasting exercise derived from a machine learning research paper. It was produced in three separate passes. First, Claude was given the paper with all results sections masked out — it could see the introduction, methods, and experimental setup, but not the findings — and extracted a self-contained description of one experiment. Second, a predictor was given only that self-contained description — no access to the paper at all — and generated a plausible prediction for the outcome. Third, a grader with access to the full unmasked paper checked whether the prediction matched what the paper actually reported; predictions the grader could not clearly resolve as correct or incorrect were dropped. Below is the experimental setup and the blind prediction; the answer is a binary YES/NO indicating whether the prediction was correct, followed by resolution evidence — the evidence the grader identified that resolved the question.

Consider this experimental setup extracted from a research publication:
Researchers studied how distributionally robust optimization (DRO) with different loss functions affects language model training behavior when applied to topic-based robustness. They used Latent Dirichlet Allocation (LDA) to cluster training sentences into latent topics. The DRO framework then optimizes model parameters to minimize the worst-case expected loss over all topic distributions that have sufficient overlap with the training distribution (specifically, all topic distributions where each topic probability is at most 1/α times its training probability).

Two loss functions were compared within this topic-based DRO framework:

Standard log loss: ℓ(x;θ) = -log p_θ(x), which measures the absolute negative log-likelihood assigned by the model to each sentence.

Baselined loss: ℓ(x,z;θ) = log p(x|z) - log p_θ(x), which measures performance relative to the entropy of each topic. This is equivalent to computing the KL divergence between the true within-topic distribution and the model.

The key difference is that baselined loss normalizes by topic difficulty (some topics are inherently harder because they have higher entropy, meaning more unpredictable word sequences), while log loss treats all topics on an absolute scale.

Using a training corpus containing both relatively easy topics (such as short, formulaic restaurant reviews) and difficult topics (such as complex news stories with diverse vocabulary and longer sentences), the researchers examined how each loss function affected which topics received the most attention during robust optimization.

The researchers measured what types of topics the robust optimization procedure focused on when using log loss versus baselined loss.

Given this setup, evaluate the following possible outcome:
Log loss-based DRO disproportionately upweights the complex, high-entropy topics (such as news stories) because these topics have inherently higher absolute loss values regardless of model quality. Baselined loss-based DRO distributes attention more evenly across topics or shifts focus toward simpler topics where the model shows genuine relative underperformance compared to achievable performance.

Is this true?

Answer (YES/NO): YES